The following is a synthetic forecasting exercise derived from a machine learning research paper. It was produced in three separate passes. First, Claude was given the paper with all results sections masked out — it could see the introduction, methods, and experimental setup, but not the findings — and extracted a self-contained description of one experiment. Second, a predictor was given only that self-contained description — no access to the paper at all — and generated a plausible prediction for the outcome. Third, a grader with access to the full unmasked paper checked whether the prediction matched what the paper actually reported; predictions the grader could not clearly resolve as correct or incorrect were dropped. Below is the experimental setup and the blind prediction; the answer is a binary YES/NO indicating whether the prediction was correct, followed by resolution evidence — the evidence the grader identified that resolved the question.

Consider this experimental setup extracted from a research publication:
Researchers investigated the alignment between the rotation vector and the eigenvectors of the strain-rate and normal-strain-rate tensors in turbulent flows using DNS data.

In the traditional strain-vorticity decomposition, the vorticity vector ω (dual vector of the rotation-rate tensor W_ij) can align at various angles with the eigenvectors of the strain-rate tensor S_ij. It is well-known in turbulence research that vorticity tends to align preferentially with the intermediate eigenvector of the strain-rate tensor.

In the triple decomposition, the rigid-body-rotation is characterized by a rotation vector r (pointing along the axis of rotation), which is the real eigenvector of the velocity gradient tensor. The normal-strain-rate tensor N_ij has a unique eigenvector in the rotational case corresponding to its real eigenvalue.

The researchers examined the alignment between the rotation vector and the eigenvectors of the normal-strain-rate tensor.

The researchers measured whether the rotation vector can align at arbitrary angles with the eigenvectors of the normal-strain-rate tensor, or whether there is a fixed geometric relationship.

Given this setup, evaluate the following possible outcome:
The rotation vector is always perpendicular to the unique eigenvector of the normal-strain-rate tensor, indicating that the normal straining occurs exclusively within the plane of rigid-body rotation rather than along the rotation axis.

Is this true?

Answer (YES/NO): NO